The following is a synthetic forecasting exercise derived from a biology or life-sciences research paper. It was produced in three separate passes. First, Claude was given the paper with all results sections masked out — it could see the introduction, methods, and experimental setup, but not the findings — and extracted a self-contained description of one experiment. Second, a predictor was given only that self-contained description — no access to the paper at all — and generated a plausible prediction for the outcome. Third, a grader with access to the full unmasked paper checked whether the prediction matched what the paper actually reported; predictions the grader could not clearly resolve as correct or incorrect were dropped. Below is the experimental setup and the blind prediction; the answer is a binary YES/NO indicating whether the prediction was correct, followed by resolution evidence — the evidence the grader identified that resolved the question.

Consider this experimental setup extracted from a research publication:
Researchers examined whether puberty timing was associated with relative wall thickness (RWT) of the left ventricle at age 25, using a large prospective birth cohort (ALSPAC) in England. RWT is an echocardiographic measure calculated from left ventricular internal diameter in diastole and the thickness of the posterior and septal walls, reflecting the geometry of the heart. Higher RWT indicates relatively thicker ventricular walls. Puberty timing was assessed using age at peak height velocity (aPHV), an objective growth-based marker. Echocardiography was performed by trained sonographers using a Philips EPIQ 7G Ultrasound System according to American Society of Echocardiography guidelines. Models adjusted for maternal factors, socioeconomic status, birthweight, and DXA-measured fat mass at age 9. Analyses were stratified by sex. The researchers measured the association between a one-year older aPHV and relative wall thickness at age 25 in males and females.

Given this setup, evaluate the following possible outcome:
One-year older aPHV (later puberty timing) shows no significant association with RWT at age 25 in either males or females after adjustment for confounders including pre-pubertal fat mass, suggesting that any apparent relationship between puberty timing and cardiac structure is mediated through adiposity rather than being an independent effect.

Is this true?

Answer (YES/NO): NO